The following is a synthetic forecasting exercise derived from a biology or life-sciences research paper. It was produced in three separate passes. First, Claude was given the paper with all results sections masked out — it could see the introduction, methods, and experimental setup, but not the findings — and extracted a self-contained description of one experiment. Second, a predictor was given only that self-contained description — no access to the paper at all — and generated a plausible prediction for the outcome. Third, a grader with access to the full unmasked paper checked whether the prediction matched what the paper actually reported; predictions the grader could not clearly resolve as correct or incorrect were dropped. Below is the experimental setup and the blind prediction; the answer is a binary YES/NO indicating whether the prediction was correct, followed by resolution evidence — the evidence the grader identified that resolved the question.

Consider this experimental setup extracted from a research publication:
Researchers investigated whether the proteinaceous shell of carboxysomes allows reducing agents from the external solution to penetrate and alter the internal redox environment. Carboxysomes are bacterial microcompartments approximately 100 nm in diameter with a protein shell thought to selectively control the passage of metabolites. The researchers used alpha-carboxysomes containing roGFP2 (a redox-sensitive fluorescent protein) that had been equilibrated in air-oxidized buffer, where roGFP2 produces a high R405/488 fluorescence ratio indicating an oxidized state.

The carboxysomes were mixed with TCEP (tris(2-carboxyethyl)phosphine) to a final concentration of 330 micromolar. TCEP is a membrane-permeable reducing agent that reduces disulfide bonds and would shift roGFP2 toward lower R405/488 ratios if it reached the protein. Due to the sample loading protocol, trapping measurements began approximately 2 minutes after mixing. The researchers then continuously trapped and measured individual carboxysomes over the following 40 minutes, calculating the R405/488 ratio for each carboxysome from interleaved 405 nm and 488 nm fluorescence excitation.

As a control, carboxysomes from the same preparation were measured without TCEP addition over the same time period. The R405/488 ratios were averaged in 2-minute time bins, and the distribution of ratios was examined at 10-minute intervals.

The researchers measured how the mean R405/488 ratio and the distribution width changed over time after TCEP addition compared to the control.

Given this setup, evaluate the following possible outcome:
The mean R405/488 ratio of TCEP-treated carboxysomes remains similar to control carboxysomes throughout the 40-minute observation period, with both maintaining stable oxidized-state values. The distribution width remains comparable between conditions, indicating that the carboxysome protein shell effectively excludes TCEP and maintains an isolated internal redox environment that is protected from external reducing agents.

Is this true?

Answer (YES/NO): NO